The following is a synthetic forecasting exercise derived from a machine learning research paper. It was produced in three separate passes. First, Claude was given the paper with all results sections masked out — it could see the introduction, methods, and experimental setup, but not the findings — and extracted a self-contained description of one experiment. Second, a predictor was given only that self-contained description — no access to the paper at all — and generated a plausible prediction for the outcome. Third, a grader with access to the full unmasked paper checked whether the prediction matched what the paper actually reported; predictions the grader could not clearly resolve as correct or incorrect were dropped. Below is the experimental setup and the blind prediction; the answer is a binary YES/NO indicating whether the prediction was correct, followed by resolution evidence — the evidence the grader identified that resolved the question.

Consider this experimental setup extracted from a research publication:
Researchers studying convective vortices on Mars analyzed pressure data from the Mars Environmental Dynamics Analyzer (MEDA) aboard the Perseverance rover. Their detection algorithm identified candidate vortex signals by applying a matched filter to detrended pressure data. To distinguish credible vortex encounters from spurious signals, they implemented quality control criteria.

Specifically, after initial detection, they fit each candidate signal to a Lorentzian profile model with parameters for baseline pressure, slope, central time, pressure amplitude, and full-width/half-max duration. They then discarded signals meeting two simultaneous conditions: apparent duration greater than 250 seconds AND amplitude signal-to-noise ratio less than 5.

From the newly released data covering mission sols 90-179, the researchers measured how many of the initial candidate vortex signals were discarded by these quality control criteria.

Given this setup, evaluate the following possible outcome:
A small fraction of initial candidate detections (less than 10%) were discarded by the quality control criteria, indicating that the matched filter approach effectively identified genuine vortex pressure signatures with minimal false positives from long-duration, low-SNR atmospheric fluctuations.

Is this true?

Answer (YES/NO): NO